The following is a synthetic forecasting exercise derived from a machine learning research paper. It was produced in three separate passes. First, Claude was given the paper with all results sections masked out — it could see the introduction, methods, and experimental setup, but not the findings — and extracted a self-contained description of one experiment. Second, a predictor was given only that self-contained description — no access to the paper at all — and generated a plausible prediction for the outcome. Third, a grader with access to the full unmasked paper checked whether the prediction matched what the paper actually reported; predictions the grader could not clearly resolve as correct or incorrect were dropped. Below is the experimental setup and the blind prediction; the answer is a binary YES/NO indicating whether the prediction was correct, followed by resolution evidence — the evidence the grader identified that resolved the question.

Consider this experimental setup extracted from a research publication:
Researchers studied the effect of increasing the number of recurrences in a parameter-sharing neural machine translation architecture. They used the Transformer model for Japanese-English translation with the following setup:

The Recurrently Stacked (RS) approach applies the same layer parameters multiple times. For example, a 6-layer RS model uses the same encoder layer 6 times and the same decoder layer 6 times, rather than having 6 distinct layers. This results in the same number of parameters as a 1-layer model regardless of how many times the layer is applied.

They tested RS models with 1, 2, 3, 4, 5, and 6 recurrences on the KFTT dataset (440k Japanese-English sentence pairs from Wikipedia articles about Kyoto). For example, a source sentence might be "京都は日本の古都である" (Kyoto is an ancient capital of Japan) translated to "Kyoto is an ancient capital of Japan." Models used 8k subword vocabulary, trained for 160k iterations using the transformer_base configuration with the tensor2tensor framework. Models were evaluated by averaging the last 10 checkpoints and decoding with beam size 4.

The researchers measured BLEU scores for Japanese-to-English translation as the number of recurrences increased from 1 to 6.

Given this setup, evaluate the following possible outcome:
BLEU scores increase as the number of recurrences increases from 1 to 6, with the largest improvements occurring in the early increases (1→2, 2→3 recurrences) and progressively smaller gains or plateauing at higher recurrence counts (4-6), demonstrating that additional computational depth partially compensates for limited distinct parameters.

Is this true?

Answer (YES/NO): YES